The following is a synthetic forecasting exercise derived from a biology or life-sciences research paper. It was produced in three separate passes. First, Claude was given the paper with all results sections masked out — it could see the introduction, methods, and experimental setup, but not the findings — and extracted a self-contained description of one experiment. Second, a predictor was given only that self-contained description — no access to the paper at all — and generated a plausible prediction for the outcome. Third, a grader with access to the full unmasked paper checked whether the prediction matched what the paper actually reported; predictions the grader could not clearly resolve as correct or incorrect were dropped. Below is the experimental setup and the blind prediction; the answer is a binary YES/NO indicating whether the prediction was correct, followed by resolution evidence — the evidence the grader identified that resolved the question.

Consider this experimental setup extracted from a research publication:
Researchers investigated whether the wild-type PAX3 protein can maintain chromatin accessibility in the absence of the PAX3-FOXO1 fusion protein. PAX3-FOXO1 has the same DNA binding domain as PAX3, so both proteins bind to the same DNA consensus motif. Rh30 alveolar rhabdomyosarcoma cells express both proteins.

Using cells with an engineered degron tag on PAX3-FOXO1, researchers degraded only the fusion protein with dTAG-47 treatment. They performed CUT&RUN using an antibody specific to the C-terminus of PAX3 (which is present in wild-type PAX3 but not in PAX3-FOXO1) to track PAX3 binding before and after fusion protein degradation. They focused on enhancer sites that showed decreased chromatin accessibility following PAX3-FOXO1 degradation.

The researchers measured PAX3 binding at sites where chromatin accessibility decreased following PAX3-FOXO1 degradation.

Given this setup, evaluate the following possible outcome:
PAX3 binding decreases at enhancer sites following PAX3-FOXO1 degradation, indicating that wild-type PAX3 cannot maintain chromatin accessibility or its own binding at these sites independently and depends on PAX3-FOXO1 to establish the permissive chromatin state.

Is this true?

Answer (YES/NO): YES